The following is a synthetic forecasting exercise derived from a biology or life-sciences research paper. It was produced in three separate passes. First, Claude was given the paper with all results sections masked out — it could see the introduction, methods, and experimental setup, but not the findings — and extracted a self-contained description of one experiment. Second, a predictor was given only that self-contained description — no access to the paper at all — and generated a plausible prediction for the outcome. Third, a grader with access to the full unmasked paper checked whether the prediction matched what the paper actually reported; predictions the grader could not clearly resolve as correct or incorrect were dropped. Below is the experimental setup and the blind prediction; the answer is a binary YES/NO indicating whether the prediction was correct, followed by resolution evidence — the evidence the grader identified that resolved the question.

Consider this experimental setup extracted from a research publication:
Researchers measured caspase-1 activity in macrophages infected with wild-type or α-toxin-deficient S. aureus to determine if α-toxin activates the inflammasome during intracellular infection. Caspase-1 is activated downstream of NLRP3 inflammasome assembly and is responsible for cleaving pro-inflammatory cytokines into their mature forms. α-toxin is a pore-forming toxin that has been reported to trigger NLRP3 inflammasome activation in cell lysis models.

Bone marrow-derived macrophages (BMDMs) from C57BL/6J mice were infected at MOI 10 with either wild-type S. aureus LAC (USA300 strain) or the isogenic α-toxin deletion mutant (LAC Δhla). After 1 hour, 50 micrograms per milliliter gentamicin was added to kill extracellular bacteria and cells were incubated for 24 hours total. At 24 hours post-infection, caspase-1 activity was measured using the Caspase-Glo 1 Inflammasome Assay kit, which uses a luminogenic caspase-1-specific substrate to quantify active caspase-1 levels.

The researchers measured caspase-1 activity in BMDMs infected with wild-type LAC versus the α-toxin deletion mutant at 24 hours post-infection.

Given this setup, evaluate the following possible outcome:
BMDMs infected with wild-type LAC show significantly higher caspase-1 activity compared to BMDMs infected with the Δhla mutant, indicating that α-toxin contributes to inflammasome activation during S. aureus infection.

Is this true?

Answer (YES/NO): YES